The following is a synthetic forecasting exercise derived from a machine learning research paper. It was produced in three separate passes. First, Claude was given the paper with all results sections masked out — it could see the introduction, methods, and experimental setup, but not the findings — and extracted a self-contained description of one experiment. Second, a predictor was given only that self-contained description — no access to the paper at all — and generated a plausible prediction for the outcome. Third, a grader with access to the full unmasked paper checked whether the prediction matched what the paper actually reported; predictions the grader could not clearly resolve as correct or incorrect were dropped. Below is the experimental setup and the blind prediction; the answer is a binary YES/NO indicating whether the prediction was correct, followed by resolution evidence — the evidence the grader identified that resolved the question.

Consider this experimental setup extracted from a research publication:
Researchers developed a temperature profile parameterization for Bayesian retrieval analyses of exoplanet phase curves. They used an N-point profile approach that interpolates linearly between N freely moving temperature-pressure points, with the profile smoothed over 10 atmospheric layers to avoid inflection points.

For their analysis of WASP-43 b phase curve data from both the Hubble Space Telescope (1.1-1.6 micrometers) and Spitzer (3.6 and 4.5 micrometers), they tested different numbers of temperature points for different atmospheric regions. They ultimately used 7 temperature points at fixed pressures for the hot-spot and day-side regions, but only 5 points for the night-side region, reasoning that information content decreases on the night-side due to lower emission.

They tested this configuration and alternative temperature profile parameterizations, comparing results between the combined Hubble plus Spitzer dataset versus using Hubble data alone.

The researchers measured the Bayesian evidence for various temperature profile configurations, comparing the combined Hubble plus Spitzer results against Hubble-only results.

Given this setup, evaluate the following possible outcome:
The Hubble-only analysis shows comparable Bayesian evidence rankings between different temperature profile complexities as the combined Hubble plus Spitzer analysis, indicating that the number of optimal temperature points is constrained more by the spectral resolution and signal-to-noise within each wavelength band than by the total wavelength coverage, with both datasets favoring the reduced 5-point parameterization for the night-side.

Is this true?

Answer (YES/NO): NO